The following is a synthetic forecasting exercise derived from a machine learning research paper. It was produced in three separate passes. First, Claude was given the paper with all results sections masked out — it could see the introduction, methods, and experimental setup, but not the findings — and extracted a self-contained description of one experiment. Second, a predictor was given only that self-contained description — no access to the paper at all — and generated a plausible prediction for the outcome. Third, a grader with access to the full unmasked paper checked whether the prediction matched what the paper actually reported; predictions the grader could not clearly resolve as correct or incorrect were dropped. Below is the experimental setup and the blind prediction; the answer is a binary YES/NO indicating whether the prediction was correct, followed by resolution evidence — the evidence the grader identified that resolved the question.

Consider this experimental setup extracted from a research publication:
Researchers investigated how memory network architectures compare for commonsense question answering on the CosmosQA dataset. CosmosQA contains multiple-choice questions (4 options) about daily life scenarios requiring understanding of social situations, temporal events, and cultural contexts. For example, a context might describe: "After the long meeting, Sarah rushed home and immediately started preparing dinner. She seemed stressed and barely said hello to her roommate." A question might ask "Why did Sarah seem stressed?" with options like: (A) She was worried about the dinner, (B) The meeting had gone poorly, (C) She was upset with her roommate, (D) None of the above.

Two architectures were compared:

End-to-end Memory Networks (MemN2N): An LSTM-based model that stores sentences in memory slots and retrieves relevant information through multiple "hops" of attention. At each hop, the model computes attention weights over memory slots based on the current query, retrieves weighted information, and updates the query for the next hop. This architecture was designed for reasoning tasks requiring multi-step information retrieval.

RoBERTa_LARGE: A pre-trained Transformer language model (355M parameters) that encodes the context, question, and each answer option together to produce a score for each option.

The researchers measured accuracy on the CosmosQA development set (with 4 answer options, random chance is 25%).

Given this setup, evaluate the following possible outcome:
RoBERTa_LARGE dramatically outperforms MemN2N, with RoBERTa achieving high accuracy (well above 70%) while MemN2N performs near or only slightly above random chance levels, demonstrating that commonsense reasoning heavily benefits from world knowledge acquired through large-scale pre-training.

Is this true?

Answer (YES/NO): YES